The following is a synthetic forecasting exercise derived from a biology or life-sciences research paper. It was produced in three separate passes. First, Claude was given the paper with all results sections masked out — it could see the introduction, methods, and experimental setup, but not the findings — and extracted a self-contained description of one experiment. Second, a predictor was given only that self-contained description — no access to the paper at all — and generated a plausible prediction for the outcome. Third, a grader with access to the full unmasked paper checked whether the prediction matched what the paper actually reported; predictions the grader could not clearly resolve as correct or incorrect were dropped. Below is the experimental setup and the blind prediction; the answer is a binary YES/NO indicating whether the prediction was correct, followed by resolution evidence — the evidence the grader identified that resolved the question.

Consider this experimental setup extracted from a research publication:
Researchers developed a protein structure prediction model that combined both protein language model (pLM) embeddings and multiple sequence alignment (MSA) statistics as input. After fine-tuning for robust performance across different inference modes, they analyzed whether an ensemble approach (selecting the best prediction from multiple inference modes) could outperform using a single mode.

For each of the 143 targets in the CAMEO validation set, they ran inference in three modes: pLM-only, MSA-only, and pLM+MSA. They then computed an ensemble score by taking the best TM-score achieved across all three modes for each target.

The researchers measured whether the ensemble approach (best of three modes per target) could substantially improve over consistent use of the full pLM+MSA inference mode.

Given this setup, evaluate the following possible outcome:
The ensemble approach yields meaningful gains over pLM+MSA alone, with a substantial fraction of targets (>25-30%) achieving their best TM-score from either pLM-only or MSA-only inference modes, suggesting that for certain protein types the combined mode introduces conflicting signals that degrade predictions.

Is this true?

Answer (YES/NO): YES